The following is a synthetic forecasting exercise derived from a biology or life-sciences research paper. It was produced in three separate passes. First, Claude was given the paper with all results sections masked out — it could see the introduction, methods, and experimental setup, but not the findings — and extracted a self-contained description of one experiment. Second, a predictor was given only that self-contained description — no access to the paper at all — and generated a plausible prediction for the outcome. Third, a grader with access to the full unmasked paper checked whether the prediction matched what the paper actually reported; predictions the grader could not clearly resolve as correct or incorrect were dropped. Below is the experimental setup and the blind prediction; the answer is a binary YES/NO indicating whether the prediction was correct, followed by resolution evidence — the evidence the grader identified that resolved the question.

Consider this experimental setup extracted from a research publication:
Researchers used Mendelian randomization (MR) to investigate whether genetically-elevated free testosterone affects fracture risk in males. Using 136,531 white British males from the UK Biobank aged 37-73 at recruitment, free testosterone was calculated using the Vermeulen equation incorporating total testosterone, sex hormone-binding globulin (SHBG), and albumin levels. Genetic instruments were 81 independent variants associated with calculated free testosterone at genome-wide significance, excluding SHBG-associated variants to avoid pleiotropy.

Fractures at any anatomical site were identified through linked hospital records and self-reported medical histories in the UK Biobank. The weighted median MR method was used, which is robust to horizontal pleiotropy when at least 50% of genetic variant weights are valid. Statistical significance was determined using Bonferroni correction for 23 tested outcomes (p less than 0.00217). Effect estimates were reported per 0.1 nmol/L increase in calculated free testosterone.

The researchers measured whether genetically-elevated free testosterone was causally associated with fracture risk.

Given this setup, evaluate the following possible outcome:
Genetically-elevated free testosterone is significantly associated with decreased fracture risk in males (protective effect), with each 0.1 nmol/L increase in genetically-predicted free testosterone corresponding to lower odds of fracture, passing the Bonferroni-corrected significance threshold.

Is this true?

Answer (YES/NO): NO